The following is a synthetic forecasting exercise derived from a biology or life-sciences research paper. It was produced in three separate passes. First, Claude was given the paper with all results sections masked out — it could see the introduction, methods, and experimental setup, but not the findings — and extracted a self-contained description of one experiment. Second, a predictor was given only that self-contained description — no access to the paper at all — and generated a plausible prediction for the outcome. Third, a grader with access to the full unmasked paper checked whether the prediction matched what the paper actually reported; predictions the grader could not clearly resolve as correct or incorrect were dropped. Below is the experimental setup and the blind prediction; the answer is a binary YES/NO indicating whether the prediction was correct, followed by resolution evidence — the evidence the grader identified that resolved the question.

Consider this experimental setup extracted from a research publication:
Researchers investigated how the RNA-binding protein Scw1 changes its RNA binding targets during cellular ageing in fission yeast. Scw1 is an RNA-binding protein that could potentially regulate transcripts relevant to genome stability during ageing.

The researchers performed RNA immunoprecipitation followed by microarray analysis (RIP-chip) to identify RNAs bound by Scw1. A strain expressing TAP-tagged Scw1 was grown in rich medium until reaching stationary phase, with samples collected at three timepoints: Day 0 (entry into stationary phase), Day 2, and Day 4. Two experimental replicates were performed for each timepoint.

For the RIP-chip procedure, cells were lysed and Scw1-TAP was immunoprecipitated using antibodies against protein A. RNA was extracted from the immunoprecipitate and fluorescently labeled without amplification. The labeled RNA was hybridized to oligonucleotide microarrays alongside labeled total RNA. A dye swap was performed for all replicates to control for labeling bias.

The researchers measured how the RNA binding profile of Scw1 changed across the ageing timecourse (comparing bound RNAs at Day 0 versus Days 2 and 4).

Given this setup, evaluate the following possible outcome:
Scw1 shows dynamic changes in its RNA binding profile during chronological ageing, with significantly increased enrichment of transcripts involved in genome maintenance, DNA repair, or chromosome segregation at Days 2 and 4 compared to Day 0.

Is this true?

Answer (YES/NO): NO